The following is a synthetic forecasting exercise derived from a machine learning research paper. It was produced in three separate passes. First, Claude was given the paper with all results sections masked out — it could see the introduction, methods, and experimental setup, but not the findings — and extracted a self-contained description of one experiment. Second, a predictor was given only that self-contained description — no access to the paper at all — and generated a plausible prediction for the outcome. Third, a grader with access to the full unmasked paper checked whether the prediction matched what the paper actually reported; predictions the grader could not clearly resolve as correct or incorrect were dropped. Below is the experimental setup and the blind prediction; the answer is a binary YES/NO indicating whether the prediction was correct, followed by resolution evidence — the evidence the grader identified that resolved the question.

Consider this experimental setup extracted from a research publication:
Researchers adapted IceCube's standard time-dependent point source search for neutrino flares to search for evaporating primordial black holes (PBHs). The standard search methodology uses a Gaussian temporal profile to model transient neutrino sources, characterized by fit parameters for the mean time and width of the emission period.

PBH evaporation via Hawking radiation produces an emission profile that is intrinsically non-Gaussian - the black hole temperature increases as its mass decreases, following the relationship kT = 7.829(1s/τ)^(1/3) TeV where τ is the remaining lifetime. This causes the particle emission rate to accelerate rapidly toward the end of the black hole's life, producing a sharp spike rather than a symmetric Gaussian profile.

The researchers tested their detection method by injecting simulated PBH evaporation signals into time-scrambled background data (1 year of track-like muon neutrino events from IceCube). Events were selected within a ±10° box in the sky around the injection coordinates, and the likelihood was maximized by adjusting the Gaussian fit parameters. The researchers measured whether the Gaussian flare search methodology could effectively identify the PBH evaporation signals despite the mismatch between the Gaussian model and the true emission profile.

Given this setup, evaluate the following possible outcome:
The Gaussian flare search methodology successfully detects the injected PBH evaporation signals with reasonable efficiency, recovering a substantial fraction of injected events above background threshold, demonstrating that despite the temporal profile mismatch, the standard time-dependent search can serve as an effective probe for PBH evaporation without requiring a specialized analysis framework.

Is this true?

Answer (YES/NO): YES